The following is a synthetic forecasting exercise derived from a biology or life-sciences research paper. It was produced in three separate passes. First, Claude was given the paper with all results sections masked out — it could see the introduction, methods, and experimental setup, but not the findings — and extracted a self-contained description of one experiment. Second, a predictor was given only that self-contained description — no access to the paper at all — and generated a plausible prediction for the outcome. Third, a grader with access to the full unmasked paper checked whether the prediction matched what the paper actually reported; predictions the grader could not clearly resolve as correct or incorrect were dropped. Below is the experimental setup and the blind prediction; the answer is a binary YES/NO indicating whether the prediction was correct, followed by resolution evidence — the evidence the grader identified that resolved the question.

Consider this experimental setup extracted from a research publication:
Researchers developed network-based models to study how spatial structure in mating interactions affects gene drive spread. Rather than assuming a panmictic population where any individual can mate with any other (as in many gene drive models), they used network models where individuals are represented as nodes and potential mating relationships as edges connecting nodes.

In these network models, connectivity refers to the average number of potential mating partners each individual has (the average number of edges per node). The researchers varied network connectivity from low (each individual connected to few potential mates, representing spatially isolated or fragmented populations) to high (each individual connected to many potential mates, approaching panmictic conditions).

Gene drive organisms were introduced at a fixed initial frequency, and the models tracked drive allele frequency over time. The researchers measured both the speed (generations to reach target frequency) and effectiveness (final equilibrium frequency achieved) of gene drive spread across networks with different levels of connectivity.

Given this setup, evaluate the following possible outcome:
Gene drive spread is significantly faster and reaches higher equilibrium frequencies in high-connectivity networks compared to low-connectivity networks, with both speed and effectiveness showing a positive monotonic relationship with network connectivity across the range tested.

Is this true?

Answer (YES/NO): NO